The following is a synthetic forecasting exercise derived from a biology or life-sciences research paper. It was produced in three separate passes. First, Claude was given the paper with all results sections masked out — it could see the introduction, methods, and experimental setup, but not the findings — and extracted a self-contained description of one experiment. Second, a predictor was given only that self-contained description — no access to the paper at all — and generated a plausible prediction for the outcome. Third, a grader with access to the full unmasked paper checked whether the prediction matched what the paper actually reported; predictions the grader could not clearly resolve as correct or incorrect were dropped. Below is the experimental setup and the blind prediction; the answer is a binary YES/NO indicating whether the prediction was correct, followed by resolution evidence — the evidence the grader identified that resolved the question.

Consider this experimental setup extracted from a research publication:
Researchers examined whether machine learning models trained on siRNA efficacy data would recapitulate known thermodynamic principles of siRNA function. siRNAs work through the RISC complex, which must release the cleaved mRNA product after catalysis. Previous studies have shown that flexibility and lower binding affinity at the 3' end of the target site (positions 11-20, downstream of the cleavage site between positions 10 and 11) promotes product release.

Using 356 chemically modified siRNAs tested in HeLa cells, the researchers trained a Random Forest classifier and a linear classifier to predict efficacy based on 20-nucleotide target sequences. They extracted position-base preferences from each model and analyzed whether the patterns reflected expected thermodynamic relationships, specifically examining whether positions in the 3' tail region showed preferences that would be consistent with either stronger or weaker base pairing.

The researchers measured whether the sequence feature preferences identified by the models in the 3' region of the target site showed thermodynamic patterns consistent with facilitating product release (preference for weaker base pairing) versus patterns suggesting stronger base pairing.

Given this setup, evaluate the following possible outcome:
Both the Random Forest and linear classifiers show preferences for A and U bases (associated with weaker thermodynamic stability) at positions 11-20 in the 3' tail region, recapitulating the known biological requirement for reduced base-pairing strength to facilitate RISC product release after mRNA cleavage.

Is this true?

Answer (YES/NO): NO